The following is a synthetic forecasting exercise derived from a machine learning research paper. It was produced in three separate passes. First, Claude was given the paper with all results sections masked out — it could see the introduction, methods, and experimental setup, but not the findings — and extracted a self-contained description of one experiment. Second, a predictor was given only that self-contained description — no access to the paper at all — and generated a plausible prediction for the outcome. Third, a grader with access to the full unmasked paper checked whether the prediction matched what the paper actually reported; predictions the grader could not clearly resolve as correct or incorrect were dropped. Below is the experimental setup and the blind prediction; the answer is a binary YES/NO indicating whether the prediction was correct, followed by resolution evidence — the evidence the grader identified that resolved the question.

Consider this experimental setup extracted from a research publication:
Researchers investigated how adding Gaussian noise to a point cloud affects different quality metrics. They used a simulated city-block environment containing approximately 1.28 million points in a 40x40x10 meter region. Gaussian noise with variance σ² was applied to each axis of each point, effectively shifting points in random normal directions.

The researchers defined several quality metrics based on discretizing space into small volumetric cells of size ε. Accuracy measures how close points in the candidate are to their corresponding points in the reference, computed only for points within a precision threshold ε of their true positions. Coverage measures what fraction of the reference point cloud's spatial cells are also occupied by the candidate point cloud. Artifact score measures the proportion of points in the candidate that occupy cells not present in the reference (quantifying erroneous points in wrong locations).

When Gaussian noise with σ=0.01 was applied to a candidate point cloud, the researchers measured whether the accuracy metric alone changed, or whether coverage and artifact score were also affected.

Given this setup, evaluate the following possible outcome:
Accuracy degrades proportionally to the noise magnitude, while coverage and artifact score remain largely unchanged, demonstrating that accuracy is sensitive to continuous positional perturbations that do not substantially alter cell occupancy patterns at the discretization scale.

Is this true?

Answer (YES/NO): NO